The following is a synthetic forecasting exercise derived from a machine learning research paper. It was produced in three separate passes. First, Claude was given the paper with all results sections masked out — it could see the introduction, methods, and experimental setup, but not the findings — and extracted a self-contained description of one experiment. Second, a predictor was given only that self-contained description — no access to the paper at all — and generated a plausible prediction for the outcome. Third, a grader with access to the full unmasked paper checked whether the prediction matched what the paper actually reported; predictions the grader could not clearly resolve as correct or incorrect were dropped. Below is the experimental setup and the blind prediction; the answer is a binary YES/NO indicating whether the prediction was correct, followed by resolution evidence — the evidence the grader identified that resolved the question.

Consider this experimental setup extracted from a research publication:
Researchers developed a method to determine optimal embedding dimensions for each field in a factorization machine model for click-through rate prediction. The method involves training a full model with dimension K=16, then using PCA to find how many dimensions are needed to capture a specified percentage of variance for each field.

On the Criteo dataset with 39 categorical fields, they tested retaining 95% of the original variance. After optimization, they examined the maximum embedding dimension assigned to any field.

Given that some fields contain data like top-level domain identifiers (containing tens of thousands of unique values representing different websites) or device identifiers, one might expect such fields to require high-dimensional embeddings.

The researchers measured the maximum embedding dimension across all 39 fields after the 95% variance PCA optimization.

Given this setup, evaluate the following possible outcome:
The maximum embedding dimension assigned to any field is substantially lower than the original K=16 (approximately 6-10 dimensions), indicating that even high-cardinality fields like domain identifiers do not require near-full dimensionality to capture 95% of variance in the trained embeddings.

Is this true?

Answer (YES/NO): NO